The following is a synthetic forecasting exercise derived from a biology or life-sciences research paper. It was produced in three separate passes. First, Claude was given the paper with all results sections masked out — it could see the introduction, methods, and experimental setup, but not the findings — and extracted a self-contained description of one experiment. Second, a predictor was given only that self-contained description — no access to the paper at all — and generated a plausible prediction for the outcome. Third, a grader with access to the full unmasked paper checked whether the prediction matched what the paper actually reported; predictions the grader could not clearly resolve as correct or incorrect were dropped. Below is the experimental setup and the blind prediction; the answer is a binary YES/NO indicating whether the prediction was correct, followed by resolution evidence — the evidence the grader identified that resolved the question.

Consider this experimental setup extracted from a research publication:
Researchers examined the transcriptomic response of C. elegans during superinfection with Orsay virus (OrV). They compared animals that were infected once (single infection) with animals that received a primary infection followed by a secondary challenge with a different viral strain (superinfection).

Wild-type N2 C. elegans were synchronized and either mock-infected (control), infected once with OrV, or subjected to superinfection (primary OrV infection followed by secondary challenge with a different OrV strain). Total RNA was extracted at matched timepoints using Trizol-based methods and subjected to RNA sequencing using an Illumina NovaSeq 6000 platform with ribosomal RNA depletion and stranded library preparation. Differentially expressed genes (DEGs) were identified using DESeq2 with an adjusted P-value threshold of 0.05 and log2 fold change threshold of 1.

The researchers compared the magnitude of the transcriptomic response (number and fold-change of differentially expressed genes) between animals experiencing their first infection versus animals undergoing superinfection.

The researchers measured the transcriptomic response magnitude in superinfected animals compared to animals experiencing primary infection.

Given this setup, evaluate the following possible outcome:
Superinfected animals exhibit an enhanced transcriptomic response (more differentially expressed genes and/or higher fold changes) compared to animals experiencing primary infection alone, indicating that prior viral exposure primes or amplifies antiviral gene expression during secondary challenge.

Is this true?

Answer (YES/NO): NO